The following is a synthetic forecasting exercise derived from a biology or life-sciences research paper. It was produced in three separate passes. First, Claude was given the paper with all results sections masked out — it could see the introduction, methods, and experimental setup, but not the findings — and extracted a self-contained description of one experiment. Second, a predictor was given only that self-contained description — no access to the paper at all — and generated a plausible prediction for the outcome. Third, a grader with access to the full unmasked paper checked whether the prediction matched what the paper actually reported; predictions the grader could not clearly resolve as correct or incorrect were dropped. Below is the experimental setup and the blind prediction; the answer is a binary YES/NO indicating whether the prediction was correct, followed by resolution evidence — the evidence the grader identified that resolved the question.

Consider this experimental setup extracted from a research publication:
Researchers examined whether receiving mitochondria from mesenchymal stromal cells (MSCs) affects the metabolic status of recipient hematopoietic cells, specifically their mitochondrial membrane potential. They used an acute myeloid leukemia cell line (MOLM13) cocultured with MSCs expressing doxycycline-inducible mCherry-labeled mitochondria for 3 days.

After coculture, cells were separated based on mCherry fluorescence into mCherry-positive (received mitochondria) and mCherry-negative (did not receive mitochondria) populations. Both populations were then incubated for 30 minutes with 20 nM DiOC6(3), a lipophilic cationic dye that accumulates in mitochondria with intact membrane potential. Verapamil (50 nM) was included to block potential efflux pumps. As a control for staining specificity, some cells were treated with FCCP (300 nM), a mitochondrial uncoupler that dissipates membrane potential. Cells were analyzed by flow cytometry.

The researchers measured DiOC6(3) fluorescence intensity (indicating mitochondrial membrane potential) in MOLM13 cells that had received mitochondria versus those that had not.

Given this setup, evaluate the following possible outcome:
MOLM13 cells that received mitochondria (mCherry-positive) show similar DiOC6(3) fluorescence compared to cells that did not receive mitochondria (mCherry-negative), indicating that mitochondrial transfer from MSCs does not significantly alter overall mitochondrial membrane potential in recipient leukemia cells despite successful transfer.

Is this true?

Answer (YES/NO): NO